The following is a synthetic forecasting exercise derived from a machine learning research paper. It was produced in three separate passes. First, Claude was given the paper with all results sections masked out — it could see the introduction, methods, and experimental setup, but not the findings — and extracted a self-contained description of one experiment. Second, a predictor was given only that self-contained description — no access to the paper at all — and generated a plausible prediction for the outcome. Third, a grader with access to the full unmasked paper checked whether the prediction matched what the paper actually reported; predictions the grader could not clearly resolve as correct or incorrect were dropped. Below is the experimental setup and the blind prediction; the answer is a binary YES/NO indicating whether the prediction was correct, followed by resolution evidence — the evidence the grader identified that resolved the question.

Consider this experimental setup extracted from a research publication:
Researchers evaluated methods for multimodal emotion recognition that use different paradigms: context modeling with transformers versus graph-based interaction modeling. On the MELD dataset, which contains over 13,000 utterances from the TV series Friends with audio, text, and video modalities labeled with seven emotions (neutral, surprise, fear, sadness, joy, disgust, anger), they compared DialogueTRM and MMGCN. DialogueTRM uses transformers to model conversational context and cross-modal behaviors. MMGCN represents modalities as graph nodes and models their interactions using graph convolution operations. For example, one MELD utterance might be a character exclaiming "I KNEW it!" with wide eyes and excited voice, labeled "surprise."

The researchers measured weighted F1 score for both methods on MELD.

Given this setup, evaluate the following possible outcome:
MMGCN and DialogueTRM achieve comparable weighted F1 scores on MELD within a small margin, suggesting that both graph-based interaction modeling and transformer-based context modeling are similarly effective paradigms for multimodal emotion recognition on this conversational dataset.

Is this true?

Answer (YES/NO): NO